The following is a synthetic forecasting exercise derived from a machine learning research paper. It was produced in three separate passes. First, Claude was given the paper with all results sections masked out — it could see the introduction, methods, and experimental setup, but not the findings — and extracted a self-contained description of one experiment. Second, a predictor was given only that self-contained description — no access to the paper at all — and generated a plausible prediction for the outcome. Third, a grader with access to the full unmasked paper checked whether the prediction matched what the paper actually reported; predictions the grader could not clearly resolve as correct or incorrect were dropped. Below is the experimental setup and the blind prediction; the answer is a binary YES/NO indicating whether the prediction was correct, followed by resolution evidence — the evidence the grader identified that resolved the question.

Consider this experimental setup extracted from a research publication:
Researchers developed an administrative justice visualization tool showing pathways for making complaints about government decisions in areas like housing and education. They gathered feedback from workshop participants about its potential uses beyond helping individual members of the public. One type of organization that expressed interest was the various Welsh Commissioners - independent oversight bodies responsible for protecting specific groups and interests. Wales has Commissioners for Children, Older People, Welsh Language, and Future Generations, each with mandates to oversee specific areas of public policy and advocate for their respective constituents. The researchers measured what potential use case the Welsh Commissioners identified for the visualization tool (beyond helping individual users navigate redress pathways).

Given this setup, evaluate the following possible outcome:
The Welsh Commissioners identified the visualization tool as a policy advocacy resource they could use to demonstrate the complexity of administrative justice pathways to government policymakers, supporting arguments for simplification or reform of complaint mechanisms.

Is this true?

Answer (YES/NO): NO